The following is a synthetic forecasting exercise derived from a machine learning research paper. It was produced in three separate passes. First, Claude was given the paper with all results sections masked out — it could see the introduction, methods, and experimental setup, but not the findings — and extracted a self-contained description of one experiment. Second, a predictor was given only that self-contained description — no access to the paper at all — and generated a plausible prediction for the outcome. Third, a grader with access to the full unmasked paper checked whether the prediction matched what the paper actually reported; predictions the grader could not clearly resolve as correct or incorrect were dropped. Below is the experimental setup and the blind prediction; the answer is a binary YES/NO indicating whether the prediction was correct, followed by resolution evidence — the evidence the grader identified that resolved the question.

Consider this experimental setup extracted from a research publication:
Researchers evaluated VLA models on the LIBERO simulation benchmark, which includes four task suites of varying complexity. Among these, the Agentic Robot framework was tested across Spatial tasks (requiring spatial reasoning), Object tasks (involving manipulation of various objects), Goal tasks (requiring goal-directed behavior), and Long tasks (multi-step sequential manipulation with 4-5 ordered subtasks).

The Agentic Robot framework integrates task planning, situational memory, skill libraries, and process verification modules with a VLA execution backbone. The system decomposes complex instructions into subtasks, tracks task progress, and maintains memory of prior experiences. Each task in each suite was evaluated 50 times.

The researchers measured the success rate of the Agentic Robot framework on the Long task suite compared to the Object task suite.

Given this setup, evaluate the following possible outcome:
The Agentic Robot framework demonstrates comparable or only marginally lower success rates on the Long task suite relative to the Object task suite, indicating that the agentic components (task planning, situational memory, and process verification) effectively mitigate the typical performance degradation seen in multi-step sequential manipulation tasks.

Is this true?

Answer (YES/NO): NO